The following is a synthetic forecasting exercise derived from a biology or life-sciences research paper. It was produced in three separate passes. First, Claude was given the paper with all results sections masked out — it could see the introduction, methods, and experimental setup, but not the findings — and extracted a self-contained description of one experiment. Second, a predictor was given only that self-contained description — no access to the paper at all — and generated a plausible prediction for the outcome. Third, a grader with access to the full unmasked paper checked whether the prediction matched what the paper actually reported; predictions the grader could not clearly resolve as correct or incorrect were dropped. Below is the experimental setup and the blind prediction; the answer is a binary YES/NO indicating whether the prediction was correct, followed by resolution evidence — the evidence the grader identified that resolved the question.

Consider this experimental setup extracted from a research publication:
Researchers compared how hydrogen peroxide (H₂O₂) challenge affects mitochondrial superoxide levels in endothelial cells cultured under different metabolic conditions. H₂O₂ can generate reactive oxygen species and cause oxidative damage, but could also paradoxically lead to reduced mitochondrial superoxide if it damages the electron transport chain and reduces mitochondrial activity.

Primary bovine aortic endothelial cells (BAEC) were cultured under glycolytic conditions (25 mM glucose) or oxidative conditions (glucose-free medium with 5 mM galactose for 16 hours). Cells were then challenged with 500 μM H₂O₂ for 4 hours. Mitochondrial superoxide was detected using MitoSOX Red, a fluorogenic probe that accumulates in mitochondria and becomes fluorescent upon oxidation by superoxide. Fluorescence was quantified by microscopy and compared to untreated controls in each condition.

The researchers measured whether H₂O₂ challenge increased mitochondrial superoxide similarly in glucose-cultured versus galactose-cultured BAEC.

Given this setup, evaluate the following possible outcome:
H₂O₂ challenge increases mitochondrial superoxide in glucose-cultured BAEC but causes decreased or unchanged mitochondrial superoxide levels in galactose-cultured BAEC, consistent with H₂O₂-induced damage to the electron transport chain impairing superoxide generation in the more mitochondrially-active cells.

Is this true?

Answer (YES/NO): NO